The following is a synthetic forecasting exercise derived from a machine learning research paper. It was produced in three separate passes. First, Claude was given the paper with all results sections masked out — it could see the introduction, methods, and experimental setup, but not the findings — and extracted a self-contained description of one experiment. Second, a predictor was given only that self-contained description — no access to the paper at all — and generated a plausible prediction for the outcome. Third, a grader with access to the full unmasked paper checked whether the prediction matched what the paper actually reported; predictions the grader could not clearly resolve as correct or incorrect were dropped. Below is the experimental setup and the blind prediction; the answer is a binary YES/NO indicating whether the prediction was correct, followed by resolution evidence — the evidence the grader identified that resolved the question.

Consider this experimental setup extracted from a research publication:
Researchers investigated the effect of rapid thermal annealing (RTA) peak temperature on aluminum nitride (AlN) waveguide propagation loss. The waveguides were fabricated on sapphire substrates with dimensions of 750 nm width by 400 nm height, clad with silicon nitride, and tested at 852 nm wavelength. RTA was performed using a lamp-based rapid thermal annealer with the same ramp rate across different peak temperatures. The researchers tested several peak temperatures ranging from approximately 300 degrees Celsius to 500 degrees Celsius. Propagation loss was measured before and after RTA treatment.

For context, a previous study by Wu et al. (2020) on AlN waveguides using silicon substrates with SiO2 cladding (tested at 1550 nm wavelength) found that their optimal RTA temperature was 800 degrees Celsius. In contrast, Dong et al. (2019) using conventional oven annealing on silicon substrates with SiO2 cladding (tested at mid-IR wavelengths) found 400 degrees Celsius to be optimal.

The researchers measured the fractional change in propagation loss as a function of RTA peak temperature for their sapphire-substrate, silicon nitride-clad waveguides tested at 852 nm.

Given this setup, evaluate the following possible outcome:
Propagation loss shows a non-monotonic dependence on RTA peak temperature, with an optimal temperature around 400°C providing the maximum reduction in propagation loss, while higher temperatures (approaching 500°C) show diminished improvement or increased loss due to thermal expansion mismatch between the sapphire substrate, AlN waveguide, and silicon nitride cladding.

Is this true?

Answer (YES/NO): YES